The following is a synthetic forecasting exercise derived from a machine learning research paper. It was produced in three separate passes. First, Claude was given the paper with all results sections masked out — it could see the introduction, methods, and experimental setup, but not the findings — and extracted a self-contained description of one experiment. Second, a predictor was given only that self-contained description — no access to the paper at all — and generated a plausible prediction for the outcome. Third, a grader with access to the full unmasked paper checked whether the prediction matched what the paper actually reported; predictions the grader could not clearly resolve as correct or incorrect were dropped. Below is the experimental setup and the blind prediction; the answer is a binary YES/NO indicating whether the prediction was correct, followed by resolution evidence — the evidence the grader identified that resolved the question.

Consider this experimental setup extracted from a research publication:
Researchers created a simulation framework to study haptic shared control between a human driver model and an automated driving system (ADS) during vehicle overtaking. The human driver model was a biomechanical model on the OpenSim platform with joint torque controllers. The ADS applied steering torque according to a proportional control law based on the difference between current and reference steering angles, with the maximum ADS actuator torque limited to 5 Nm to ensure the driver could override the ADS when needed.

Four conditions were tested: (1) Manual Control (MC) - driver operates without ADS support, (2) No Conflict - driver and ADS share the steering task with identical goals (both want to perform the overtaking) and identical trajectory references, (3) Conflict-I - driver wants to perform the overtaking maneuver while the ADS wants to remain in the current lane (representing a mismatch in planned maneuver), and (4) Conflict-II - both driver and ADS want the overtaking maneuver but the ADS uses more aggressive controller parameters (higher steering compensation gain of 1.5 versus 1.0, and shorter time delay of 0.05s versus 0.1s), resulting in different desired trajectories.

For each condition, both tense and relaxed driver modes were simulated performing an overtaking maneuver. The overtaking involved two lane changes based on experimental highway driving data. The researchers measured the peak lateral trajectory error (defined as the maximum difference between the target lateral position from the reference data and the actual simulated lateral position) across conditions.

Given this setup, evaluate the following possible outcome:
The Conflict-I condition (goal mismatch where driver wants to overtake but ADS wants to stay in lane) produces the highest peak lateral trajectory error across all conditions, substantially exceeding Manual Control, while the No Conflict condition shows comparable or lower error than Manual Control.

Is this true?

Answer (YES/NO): YES